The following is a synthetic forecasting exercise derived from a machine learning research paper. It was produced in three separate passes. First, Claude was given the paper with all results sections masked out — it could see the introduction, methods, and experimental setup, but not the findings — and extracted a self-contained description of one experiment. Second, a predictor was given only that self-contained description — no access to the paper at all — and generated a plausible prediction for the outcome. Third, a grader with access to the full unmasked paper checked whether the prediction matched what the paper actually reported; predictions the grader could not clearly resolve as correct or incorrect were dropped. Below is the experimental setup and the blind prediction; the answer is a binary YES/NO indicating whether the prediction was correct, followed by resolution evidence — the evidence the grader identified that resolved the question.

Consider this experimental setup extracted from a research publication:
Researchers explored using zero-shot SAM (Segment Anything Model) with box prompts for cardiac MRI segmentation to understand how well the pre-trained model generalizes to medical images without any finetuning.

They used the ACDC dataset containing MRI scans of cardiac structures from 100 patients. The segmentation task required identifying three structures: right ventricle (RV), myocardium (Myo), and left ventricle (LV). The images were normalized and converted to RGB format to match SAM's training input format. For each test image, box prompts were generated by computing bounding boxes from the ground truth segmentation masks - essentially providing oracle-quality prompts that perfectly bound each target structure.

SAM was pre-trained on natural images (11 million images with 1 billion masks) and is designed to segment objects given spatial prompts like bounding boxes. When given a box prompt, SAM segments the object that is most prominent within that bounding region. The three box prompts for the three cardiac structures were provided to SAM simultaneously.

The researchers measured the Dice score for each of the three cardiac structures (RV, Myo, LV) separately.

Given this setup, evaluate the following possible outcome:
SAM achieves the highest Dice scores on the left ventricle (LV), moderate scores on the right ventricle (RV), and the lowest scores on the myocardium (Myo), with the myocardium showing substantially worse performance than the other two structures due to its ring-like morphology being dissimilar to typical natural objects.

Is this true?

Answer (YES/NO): NO